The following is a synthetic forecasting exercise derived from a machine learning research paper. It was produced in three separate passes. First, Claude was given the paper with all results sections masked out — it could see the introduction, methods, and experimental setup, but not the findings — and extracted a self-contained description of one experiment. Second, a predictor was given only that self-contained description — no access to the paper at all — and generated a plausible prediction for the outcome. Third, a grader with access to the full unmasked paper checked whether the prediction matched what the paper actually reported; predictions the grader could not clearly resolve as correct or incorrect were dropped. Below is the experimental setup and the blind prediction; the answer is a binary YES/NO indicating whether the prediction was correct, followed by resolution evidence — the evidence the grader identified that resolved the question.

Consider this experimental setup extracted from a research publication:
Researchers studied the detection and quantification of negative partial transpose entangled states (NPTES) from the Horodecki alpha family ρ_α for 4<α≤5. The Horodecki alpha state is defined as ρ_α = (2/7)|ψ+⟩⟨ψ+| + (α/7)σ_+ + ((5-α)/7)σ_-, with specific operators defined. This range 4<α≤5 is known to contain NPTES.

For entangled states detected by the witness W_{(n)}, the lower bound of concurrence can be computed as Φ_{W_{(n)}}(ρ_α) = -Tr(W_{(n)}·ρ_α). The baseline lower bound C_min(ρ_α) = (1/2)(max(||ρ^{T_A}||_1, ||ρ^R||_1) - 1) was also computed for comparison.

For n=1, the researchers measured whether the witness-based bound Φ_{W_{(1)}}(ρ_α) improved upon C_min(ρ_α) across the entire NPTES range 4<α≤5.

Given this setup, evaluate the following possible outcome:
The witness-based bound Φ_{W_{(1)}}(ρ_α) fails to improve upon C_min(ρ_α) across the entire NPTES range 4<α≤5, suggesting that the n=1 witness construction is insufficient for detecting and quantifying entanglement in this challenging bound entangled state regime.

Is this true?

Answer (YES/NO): NO